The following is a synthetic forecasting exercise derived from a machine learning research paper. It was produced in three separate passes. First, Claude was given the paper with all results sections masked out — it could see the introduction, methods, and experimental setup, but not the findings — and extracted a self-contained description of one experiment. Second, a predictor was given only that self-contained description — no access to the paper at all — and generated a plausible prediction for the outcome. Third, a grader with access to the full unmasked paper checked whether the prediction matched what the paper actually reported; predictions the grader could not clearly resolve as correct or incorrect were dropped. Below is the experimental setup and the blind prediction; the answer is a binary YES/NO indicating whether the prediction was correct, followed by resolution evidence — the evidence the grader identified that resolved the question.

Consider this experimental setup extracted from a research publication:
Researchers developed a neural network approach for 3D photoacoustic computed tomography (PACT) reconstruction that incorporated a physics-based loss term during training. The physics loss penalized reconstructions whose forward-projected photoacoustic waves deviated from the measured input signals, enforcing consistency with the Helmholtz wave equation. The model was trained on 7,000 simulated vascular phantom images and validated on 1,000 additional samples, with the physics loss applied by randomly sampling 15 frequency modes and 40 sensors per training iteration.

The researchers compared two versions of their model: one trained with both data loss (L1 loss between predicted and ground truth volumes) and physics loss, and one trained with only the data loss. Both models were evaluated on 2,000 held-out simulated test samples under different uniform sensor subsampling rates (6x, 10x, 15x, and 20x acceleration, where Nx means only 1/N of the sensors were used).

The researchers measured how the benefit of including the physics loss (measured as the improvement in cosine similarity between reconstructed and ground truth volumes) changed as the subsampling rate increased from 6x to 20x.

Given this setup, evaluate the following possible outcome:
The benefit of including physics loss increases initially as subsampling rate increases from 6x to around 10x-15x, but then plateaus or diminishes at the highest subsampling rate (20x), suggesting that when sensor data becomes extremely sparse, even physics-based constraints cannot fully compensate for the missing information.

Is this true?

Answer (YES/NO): NO